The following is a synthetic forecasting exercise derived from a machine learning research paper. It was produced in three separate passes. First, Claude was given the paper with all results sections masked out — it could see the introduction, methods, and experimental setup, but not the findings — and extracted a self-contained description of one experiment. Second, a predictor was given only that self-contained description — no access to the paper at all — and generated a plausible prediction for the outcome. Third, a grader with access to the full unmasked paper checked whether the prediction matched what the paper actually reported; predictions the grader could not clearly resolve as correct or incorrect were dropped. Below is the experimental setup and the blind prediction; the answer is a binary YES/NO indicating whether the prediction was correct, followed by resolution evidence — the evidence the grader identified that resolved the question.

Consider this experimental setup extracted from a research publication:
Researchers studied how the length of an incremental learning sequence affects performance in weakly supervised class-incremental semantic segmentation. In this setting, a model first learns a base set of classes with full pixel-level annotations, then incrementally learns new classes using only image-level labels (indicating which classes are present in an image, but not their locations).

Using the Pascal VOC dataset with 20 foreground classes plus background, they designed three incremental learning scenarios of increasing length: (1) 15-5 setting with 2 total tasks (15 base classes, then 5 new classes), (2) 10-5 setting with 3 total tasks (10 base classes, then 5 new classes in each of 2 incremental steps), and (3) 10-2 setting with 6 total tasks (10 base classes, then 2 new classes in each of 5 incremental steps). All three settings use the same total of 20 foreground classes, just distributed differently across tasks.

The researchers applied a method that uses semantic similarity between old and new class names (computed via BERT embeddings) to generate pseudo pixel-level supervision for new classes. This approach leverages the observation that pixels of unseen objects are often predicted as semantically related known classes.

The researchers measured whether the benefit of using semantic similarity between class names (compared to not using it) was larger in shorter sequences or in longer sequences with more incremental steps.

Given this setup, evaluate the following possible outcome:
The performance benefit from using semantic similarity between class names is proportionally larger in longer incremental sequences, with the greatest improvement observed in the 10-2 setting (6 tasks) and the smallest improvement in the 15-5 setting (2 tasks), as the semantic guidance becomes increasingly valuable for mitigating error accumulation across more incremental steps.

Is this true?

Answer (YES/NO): NO